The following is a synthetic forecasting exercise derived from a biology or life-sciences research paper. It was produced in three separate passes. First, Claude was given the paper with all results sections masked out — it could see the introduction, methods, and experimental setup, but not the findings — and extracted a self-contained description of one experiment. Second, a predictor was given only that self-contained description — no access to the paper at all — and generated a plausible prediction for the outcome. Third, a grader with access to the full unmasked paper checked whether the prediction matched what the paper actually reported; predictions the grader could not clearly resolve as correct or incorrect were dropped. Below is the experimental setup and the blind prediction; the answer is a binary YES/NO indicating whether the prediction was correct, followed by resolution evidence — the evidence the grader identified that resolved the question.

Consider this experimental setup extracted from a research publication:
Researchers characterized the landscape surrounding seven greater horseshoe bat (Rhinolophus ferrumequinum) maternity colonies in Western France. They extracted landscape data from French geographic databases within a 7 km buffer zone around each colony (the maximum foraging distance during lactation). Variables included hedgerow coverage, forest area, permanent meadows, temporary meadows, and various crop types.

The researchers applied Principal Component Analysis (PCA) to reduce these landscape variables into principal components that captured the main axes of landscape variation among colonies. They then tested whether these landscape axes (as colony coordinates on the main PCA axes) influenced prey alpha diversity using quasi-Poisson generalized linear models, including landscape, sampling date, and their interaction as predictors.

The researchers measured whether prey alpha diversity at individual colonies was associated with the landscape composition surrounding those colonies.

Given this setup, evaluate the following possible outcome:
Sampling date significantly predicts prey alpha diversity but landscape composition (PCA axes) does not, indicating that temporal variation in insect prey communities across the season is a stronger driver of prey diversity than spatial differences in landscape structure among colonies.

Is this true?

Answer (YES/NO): NO